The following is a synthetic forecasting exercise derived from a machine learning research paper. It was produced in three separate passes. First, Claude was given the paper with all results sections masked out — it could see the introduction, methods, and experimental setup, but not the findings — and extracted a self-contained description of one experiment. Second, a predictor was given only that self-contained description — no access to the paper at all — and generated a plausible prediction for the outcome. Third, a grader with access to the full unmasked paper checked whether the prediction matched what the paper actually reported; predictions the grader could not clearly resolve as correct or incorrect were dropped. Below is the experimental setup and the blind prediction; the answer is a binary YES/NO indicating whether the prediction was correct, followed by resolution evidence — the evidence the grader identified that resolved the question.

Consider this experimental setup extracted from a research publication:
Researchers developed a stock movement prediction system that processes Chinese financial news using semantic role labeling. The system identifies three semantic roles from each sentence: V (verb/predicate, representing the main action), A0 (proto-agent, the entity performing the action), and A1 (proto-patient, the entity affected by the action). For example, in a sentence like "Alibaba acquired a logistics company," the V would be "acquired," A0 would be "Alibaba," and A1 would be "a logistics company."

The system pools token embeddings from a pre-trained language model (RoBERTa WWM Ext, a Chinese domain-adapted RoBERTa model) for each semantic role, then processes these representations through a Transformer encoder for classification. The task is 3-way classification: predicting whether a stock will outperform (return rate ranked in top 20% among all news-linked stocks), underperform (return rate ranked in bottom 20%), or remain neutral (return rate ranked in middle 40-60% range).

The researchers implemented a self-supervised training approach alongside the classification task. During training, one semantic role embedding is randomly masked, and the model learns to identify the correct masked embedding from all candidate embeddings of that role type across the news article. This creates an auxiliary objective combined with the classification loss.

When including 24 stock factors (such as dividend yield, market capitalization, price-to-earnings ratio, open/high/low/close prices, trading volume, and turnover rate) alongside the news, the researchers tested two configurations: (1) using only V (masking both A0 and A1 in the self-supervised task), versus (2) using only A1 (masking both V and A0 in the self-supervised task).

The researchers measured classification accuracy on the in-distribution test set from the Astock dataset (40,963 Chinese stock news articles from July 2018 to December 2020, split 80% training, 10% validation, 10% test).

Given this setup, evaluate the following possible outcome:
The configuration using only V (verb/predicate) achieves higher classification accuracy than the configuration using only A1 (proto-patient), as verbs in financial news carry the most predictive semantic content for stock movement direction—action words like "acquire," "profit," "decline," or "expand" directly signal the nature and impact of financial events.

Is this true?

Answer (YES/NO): NO